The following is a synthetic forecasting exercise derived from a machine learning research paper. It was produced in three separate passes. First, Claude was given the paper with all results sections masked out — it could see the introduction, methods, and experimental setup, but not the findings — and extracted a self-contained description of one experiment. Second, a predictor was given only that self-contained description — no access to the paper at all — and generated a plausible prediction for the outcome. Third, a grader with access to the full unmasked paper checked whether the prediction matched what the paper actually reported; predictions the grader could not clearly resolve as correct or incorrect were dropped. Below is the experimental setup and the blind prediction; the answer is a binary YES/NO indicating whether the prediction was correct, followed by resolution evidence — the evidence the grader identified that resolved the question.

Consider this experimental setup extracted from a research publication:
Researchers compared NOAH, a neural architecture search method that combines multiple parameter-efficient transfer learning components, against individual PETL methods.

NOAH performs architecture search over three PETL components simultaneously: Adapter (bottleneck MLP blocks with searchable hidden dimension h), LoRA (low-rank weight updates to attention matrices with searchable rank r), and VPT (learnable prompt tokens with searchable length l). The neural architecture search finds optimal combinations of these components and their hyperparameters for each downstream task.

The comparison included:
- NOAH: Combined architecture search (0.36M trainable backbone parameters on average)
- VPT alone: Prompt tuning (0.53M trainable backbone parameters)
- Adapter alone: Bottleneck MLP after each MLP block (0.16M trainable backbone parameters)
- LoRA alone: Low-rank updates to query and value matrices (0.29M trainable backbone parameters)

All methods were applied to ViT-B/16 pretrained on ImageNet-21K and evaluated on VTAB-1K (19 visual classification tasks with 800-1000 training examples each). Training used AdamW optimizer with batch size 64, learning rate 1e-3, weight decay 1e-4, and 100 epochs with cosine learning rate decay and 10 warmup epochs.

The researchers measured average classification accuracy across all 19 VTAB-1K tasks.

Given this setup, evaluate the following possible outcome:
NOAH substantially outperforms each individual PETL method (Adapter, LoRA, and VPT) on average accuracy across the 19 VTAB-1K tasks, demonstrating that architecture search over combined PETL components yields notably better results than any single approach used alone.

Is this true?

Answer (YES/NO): NO